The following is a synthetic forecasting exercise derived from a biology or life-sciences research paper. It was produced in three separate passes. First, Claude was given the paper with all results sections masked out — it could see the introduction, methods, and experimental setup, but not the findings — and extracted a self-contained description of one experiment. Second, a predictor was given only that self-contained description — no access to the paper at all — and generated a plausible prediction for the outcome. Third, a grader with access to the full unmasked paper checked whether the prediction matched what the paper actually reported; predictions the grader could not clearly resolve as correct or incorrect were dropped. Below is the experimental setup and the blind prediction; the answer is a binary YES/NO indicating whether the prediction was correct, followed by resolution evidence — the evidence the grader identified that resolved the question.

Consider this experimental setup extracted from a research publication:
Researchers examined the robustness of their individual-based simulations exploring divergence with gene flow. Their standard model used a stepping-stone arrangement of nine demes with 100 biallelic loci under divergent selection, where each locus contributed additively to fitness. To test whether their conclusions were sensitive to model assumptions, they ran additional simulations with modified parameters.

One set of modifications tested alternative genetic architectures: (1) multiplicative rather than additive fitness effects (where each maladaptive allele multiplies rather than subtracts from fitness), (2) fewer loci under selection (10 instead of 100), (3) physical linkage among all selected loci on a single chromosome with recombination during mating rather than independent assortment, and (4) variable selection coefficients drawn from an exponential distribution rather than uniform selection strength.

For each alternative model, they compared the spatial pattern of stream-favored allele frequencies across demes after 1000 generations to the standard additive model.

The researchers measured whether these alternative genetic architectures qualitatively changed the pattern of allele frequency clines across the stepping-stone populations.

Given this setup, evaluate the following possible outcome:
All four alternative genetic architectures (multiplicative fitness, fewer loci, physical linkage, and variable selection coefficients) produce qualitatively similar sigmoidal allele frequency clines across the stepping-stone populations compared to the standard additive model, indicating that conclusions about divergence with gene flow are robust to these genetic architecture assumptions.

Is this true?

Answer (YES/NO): YES